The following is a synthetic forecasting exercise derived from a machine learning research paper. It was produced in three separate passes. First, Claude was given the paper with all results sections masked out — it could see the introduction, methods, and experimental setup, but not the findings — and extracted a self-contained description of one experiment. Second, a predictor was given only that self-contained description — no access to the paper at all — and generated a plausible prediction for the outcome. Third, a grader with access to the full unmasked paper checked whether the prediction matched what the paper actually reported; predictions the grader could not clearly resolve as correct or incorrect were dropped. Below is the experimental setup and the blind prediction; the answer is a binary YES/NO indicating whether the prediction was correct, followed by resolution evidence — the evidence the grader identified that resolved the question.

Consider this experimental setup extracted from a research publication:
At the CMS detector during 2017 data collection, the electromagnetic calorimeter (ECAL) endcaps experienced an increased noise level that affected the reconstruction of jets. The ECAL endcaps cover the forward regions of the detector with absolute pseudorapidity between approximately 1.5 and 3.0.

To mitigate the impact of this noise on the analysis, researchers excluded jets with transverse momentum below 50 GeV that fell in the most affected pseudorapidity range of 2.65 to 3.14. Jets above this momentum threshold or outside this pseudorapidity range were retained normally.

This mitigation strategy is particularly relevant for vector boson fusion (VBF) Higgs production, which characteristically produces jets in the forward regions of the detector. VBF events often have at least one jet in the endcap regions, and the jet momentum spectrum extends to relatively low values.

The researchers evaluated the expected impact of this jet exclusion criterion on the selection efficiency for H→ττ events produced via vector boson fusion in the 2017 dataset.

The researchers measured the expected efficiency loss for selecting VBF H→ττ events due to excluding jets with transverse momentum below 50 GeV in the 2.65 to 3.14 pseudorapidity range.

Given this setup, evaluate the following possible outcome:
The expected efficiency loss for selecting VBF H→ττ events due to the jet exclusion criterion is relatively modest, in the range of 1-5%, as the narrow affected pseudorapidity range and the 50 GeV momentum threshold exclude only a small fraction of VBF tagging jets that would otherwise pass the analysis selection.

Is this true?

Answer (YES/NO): YES